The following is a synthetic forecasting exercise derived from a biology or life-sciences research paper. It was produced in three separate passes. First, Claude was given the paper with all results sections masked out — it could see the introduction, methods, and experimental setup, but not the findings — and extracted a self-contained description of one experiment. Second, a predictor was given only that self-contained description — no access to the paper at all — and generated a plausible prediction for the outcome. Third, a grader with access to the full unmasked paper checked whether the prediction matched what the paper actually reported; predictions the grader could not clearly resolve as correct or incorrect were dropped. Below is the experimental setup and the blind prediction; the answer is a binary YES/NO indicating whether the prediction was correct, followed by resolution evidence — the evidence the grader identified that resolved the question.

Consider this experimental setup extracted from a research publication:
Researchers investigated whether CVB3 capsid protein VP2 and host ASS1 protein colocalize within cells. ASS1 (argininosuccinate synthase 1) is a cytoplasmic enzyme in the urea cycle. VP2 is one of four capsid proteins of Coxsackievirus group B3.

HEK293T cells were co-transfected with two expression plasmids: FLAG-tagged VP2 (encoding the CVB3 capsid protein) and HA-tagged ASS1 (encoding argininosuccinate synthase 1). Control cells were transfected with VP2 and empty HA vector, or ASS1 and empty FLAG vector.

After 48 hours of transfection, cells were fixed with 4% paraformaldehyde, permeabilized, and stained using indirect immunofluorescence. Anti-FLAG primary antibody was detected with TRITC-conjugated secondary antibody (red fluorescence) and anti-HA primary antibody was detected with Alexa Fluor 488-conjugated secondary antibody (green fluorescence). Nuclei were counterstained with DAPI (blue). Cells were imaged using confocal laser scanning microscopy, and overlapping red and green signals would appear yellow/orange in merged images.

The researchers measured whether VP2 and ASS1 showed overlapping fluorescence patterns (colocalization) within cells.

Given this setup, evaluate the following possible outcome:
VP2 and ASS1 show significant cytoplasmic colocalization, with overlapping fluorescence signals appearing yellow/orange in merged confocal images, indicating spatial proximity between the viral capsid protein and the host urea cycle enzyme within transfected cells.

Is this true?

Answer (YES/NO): YES